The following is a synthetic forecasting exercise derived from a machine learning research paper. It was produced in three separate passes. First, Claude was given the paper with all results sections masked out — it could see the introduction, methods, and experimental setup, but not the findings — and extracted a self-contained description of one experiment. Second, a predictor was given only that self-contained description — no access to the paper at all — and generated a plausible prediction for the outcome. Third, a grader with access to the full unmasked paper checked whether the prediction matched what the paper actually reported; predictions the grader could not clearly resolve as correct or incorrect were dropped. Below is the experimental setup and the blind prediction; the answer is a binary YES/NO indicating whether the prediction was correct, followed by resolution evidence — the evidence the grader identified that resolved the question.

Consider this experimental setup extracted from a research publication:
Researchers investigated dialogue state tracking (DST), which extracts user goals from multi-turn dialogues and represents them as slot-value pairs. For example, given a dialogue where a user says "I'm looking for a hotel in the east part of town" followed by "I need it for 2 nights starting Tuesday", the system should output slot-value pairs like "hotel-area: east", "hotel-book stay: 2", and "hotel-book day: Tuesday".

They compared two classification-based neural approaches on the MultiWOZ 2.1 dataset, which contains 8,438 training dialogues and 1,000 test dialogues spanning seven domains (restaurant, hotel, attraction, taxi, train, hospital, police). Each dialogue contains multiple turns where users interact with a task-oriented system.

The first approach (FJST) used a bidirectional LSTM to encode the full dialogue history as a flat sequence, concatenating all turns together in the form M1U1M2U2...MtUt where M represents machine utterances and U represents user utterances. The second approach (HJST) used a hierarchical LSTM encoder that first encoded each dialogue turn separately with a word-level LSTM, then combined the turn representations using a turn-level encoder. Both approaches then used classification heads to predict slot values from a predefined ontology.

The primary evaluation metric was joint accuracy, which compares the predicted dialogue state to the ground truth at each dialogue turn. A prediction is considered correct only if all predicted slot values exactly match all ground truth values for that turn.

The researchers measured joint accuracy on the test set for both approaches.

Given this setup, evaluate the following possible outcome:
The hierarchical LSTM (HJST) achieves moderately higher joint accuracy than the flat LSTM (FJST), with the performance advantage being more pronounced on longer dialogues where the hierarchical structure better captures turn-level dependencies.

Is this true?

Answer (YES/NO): NO